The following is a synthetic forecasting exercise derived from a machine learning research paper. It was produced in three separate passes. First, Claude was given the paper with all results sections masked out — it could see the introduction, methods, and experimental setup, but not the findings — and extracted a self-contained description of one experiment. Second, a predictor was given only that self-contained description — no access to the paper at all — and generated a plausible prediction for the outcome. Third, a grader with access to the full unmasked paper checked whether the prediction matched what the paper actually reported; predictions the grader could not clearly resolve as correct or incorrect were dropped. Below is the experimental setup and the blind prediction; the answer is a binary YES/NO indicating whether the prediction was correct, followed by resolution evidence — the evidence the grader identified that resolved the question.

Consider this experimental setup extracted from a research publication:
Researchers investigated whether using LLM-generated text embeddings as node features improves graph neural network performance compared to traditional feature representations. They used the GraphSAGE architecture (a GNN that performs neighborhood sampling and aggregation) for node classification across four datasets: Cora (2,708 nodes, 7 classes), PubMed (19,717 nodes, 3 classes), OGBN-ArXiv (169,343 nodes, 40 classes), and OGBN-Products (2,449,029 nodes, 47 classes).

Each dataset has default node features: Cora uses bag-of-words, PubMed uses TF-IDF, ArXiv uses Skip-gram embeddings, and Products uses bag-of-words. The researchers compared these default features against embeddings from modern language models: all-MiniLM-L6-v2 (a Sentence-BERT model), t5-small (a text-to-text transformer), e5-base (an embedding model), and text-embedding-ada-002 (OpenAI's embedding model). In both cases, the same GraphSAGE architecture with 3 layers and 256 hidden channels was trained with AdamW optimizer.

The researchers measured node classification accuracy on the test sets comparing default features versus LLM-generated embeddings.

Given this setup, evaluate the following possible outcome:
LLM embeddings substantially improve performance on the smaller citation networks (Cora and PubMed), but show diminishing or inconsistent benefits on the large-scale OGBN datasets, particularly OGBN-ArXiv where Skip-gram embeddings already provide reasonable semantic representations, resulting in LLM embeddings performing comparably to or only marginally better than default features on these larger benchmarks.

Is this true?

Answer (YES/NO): NO